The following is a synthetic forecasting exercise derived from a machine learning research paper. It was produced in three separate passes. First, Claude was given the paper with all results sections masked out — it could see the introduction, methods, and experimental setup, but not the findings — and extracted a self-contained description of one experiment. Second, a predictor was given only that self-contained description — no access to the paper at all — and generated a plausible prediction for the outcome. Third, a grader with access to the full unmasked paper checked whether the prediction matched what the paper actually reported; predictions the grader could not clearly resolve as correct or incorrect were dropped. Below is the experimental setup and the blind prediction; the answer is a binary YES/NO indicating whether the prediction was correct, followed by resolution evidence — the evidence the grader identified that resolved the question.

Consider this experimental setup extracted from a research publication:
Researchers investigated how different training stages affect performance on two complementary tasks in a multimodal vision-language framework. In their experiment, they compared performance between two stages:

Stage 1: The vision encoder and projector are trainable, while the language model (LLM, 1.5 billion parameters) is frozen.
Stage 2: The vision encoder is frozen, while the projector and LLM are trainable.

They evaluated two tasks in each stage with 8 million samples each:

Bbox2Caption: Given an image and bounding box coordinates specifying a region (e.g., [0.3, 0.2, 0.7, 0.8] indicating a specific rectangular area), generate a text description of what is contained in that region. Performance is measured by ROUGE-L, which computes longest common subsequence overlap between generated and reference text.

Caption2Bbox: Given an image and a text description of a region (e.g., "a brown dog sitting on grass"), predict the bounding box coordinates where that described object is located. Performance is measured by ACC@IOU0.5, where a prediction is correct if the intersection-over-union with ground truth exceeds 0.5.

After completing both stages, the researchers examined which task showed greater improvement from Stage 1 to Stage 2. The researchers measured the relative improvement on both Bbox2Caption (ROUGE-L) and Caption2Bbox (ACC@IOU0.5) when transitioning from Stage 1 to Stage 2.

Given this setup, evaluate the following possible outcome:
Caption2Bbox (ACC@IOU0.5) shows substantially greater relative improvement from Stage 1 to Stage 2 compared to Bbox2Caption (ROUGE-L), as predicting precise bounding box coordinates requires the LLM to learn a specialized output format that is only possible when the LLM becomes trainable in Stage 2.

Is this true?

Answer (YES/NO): YES